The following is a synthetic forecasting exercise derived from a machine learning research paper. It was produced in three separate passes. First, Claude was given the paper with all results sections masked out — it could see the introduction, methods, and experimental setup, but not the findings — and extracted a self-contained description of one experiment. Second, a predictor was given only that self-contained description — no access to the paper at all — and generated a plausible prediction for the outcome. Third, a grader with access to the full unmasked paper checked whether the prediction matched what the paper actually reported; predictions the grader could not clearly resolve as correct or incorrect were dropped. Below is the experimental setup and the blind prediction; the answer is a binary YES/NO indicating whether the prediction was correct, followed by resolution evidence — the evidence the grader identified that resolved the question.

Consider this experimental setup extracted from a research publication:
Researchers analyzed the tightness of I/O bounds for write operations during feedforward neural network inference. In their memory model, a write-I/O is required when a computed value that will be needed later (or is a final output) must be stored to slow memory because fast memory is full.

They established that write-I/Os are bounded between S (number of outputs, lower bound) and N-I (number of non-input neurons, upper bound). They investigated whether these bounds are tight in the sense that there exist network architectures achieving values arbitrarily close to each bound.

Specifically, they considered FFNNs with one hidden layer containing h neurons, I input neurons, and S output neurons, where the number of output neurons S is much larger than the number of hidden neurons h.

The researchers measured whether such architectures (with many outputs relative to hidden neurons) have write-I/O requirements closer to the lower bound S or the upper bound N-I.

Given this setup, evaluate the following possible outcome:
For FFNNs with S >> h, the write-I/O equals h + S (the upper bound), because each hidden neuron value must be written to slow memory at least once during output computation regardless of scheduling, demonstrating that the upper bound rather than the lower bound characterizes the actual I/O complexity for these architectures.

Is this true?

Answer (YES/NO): NO